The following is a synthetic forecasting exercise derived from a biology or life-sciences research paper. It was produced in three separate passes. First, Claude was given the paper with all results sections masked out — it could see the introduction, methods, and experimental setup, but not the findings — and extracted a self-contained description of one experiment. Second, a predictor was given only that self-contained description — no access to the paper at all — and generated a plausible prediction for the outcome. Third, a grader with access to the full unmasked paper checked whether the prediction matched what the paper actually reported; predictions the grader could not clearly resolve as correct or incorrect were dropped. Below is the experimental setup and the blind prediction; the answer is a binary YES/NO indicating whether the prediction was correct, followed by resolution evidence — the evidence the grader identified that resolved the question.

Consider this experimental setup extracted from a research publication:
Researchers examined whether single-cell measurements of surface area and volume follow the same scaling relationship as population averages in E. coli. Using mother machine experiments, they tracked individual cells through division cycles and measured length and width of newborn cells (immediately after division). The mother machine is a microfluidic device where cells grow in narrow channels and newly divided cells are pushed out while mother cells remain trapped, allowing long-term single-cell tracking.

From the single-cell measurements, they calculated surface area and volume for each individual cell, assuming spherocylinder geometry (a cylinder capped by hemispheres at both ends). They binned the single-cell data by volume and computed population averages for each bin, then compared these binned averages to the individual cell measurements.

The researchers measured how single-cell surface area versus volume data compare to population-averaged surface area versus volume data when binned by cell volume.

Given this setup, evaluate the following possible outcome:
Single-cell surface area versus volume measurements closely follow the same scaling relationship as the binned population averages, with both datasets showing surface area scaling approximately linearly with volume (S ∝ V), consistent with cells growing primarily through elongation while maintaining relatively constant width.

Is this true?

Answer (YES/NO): NO